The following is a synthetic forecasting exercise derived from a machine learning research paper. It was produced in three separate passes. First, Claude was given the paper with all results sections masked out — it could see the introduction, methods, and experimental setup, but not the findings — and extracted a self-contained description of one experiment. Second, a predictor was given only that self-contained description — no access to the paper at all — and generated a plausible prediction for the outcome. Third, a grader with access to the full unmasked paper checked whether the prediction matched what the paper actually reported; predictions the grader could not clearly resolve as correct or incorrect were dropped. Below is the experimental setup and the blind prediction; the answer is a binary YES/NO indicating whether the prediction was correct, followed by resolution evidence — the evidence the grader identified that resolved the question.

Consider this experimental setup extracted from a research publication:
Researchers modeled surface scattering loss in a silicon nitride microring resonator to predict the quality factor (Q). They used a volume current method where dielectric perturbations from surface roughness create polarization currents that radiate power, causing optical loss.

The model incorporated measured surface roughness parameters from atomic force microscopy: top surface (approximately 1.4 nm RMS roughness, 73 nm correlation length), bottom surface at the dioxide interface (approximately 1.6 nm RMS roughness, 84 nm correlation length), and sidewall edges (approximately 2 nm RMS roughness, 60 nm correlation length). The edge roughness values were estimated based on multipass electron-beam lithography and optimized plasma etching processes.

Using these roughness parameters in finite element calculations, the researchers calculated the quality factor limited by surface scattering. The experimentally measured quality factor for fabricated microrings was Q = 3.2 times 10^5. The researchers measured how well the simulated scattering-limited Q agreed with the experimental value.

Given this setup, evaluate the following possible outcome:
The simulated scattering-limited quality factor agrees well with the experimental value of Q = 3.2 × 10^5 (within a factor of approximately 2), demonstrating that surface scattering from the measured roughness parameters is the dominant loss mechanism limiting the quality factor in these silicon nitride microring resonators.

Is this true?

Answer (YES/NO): YES